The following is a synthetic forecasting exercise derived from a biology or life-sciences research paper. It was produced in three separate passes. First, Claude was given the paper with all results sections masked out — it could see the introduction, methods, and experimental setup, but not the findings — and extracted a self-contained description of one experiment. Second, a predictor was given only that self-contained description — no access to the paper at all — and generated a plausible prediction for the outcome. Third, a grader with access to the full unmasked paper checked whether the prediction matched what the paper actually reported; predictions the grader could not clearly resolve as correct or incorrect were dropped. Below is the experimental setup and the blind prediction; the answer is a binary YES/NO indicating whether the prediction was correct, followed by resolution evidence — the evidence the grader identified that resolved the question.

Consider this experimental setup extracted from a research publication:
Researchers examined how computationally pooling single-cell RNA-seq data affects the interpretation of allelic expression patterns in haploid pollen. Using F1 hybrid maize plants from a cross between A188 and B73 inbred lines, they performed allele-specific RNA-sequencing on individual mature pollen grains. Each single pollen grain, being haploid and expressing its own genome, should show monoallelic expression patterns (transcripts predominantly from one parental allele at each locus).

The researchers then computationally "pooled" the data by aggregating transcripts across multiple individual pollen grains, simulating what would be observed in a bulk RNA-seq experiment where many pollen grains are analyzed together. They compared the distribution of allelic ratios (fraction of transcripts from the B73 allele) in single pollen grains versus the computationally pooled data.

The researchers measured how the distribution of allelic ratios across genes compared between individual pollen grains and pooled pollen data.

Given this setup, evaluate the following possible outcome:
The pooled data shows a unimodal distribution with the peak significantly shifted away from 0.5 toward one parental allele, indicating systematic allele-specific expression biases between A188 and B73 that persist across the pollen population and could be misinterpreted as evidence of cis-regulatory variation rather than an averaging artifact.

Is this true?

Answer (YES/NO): NO